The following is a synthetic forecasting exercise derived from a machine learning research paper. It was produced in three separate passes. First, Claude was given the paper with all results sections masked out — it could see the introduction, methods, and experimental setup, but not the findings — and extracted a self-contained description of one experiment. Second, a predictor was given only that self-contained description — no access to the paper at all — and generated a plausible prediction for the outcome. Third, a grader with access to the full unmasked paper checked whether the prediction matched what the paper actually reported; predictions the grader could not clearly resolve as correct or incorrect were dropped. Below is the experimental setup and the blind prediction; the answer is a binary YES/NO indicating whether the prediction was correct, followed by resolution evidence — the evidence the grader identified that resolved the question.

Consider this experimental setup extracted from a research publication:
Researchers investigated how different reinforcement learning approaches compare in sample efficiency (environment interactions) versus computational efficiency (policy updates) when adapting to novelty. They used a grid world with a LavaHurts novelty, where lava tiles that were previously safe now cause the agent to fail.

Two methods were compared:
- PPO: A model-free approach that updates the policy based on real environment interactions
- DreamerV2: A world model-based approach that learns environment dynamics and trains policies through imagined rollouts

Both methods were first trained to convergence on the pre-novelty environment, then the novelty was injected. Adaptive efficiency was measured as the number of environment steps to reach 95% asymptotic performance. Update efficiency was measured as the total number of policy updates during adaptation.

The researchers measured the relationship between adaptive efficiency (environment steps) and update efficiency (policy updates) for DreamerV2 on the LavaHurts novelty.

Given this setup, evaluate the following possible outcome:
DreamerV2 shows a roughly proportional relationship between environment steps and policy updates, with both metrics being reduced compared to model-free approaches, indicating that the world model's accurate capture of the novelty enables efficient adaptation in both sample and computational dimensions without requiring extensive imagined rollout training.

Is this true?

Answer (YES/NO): NO